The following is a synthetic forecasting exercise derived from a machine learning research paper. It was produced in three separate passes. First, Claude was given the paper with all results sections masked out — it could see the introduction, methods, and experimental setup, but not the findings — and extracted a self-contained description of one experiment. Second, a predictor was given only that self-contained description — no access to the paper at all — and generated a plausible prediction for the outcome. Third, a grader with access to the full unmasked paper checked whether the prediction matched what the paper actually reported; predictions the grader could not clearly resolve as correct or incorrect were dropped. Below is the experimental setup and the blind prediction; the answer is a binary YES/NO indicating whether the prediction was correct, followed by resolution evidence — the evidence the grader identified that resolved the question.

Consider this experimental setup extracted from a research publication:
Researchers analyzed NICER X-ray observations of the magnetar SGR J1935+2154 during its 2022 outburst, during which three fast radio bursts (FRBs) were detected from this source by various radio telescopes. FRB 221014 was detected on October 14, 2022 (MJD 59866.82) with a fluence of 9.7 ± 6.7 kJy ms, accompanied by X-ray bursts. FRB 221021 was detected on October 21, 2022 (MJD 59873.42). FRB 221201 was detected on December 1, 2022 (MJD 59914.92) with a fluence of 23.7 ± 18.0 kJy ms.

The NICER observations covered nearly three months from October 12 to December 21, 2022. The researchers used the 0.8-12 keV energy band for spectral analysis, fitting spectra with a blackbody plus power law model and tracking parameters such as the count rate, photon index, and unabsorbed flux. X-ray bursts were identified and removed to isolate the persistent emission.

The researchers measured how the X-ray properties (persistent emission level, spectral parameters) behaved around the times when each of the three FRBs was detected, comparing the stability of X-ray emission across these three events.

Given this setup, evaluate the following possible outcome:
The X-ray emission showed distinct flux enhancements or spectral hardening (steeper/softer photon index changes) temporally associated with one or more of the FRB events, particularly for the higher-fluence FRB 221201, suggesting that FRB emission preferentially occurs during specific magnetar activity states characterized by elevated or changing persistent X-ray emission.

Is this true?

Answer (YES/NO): NO